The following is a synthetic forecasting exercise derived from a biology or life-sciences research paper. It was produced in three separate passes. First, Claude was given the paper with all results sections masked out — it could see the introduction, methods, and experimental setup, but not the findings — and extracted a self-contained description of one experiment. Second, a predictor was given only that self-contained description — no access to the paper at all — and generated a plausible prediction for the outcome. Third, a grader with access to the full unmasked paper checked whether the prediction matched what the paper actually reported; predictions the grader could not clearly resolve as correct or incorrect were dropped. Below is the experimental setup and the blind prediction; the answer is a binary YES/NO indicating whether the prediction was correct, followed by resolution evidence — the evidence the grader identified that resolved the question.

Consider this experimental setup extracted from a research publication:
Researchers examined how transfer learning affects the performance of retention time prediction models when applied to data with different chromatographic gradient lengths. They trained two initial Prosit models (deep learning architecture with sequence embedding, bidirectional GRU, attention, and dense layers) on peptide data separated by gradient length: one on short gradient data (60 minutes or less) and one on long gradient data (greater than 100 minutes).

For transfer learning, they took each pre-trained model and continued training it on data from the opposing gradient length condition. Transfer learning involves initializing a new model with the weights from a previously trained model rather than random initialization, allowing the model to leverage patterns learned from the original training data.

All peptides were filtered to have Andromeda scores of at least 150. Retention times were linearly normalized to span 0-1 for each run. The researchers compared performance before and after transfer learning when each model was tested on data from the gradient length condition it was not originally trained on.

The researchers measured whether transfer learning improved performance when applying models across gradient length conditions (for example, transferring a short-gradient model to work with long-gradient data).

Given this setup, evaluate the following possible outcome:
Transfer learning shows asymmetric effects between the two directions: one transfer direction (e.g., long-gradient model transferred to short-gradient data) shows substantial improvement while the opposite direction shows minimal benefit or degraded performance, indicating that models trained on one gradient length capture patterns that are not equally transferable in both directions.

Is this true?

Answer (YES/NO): YES